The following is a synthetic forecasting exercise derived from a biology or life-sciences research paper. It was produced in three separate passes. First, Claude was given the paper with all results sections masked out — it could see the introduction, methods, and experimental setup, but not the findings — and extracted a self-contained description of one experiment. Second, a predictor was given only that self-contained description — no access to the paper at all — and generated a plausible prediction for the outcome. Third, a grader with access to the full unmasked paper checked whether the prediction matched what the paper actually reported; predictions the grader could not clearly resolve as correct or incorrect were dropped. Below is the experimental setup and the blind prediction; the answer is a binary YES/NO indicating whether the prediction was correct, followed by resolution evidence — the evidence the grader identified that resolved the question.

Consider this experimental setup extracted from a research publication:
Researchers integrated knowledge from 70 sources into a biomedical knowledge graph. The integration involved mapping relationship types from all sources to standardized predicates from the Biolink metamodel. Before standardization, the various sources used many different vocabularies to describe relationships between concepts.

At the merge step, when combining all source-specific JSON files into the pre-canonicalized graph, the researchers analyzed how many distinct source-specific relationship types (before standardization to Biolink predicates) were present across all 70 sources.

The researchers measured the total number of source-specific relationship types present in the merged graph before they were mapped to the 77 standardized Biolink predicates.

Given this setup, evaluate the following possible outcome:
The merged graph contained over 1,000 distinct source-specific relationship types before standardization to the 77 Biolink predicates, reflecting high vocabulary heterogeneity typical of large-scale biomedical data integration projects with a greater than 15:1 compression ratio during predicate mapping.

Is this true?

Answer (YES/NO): YES